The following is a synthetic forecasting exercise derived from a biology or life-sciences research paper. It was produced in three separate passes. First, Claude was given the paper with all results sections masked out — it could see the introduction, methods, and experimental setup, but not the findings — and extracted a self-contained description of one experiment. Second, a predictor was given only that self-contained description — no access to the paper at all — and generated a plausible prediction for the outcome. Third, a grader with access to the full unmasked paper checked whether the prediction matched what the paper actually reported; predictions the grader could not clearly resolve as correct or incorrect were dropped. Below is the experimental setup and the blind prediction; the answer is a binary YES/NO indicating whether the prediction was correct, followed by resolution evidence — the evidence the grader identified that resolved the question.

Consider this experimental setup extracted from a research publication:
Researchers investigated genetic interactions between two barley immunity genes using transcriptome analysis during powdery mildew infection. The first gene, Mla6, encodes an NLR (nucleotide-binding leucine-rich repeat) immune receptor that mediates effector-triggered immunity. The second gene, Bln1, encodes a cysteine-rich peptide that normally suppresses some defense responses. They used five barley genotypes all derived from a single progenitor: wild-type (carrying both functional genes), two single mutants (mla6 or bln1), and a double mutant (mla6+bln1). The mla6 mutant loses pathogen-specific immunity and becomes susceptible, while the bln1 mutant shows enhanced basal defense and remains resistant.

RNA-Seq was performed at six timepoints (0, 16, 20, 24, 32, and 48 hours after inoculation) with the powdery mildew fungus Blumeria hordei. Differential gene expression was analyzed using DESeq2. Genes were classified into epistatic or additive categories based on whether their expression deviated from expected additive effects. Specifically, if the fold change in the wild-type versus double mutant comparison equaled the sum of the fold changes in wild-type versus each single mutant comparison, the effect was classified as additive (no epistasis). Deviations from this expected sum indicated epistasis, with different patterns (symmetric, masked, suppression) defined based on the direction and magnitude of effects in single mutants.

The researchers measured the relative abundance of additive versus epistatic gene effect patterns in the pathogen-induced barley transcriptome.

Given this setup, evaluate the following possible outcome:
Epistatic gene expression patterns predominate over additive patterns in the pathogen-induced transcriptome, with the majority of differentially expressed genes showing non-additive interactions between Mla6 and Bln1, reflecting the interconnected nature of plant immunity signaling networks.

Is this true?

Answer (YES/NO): NO